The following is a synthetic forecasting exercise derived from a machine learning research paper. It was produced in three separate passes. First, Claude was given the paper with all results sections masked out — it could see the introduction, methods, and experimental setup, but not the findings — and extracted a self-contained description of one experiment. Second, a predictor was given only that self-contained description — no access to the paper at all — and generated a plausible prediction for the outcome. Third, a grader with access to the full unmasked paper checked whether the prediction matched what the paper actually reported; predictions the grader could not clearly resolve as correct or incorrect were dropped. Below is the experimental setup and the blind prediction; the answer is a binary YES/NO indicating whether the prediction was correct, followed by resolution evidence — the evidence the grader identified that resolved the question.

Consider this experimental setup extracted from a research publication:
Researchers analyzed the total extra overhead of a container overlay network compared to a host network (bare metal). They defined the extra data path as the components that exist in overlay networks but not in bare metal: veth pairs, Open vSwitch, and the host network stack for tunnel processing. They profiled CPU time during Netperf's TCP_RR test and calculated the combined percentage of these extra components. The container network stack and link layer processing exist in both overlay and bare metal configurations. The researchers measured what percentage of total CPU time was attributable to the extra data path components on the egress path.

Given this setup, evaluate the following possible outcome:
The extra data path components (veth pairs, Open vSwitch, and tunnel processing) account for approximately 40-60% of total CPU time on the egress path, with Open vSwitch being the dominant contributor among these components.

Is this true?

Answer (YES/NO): NO